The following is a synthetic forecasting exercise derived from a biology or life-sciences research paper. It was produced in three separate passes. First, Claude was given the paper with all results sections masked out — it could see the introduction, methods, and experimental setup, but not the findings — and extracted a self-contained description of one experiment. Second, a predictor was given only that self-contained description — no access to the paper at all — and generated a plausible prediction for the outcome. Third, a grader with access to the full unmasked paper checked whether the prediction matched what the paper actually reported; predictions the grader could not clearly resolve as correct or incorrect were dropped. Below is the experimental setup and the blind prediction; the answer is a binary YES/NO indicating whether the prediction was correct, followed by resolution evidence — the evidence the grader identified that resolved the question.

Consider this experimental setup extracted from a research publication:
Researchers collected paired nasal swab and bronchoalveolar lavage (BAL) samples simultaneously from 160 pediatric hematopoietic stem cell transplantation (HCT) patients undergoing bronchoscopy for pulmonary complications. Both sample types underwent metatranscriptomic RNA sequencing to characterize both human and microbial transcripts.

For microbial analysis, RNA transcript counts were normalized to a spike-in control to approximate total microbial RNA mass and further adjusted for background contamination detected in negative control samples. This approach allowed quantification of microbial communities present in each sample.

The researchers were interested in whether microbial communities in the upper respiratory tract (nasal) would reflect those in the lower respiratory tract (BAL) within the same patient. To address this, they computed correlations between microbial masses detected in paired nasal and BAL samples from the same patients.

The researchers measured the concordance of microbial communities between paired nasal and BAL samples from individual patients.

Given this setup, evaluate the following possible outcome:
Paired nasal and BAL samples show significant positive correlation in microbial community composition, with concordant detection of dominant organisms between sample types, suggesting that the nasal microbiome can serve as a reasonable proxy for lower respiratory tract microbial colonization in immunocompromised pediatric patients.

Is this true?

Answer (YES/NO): NO